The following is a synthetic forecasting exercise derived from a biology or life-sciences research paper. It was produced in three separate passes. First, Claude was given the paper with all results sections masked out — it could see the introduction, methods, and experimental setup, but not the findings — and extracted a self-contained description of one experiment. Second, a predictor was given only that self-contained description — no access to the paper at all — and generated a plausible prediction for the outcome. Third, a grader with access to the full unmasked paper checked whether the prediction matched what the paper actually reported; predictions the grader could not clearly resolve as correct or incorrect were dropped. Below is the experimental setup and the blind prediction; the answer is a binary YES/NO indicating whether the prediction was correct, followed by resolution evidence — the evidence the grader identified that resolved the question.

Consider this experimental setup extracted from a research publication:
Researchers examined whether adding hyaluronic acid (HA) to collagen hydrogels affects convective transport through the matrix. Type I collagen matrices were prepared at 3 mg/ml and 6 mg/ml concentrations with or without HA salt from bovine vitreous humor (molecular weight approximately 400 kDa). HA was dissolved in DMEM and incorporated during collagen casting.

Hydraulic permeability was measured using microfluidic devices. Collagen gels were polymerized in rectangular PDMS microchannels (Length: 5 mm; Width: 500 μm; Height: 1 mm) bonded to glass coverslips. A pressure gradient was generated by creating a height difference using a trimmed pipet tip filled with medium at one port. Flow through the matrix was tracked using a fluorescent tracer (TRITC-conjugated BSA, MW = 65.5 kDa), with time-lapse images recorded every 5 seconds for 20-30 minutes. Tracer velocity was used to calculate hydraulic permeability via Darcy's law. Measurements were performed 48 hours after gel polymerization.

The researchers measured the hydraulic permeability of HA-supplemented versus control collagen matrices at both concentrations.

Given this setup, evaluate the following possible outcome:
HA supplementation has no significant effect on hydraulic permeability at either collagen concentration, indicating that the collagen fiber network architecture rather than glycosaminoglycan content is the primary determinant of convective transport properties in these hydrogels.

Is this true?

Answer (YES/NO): YES